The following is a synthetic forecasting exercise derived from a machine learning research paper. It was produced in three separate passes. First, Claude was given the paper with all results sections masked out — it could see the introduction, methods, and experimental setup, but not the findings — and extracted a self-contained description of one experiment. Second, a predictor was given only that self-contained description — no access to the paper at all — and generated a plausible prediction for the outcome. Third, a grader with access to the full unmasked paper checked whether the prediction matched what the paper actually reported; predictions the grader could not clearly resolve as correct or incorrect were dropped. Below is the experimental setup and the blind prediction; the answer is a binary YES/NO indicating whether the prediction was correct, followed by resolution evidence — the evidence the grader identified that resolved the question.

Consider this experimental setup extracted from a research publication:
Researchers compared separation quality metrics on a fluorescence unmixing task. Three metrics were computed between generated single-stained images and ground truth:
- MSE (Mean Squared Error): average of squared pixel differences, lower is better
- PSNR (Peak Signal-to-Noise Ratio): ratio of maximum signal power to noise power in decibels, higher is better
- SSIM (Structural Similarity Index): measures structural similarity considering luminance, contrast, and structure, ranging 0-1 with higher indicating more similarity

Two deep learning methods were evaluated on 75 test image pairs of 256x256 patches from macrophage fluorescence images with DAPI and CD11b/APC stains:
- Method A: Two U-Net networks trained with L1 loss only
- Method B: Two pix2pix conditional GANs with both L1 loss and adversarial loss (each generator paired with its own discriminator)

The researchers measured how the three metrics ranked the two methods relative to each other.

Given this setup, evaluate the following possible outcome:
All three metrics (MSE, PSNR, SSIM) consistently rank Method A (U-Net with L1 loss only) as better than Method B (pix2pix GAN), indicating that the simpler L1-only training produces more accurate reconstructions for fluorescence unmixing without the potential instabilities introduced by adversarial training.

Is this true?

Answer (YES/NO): NO